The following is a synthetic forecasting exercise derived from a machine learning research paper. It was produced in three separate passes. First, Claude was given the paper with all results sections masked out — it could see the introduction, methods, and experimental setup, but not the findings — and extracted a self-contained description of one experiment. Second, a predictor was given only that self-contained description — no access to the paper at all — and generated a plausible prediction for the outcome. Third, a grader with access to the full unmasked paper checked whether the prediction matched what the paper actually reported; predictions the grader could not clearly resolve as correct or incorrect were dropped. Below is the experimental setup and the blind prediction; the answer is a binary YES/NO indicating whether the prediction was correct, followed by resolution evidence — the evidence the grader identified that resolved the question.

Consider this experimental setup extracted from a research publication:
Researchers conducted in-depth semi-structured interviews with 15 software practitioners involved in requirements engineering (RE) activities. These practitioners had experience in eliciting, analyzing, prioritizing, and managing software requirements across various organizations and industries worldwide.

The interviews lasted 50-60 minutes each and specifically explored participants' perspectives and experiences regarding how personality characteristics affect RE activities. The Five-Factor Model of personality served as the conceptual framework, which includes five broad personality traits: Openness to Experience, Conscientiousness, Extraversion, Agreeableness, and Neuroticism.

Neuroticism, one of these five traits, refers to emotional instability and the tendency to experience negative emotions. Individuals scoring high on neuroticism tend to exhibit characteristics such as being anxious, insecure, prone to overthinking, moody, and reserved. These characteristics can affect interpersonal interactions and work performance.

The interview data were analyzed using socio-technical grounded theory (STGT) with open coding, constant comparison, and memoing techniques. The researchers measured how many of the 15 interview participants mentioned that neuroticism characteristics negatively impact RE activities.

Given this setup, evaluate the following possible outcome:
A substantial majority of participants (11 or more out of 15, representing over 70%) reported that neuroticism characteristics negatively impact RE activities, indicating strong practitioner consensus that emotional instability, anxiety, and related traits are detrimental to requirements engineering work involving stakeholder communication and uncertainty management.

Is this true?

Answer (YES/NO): YES